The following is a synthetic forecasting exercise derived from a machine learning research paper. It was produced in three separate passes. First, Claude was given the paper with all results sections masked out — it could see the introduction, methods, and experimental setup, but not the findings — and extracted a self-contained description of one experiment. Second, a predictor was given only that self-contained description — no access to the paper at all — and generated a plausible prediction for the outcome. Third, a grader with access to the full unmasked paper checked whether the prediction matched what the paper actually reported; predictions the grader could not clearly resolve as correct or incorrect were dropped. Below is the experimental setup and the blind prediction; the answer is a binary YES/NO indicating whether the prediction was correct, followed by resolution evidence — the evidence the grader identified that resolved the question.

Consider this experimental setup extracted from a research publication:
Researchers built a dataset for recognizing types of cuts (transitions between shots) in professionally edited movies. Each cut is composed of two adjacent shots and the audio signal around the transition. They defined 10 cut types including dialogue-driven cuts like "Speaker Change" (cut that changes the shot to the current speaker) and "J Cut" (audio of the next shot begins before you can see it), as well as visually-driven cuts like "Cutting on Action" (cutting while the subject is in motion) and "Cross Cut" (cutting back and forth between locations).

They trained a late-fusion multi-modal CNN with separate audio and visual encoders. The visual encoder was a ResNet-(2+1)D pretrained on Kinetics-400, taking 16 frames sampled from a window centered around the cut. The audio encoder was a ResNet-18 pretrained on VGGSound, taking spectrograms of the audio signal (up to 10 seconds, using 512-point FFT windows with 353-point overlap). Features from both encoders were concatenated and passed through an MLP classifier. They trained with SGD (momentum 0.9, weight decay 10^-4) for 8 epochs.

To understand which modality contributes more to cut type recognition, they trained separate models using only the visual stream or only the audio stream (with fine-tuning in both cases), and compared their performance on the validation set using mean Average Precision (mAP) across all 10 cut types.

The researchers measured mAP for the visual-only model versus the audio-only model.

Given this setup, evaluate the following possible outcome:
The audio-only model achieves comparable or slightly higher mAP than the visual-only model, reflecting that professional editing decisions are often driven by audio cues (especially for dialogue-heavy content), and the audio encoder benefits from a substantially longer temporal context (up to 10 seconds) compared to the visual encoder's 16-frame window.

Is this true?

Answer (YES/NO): NO